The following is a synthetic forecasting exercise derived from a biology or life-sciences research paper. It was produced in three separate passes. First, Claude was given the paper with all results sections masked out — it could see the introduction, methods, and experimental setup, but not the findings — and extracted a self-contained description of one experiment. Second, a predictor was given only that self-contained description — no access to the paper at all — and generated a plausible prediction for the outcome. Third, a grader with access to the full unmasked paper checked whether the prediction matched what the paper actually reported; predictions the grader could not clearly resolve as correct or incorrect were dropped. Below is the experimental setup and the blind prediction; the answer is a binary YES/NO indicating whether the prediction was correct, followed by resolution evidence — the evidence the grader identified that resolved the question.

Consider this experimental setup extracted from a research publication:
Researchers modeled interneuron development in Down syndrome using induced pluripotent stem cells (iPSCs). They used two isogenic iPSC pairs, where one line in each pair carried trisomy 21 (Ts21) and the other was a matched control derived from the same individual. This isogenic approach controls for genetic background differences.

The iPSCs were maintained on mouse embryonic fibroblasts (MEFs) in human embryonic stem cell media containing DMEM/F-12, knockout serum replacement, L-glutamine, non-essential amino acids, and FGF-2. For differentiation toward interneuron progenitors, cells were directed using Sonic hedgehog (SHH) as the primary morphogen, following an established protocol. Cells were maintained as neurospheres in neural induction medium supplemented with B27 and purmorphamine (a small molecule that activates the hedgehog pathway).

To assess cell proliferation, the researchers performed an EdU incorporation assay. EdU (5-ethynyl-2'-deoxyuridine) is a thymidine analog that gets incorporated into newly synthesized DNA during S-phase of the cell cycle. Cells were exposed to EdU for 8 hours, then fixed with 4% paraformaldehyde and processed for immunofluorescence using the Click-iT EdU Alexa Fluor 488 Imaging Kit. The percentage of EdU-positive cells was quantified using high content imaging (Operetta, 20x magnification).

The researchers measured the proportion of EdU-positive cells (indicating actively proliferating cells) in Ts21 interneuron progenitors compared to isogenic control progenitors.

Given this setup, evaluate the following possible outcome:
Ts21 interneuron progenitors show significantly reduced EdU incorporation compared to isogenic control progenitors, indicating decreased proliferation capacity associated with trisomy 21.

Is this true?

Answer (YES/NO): NO